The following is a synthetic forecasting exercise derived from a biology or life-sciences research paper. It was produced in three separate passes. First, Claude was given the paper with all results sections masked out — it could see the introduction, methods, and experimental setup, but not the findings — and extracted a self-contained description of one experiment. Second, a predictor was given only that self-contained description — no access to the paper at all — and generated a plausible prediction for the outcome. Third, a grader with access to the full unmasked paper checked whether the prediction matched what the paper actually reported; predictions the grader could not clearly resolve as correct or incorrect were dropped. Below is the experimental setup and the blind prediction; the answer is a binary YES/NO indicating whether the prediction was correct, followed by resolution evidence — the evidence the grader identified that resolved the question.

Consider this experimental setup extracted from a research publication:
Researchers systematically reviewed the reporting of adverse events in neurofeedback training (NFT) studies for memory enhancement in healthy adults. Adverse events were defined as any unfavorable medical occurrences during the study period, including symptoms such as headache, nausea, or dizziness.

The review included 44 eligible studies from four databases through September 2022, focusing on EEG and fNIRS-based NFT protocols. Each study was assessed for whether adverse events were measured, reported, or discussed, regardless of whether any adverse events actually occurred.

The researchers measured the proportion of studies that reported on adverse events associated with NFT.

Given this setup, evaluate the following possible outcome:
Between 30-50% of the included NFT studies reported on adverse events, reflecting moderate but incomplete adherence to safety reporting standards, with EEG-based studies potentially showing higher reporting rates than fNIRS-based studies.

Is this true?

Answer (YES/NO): NO